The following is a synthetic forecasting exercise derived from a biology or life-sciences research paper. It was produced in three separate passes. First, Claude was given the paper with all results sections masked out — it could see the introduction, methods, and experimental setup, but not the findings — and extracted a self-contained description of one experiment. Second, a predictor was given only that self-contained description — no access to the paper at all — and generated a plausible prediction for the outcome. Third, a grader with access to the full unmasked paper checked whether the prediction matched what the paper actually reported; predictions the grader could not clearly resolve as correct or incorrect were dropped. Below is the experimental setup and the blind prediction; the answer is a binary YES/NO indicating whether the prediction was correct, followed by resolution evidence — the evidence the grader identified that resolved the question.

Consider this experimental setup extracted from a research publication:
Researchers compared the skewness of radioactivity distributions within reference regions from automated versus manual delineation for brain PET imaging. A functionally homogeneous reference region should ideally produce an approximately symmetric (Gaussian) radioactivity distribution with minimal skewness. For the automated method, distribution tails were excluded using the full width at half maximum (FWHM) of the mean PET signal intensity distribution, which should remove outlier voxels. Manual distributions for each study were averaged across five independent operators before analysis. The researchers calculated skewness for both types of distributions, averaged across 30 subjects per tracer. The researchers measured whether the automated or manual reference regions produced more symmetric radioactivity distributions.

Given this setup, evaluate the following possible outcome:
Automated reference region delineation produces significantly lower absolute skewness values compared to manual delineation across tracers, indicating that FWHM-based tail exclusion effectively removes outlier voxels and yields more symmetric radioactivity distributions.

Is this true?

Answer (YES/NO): NO